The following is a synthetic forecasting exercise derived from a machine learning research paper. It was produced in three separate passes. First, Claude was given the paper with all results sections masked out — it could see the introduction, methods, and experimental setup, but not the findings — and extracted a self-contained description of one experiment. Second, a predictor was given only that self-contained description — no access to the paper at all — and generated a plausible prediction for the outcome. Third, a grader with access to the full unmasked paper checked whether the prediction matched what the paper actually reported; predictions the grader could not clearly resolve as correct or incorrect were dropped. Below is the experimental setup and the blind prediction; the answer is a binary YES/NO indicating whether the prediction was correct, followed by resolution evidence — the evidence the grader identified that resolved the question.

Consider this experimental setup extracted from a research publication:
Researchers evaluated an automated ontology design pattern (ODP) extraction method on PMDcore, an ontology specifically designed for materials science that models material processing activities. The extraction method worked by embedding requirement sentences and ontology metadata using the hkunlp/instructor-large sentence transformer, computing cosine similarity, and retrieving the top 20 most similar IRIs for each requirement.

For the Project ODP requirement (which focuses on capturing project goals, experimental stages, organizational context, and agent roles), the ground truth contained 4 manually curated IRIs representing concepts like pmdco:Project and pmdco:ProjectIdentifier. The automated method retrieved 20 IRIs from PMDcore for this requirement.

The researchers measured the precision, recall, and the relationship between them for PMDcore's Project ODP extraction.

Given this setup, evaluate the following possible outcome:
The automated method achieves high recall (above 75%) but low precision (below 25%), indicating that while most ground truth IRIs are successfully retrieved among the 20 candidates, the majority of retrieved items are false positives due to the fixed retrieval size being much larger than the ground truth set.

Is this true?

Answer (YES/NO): NO